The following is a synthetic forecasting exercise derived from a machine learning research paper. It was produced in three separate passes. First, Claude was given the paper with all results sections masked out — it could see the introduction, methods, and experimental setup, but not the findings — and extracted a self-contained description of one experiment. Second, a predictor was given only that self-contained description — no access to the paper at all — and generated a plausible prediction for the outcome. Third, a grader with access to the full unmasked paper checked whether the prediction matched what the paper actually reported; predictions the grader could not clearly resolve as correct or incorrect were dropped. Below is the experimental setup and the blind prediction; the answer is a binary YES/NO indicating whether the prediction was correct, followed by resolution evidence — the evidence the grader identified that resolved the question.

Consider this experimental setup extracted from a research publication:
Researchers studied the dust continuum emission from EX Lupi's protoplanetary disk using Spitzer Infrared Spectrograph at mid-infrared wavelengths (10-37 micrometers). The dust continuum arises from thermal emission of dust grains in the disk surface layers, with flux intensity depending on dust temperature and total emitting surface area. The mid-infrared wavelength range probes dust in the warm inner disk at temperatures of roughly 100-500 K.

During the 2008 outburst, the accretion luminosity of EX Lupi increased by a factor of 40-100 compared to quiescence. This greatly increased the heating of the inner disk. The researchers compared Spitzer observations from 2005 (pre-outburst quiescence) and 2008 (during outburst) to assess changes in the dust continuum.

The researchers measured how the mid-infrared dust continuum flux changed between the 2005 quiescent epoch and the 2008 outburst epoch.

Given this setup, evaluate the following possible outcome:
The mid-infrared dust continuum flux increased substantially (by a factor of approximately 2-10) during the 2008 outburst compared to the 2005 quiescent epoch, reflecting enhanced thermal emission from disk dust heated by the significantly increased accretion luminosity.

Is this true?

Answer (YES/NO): YES